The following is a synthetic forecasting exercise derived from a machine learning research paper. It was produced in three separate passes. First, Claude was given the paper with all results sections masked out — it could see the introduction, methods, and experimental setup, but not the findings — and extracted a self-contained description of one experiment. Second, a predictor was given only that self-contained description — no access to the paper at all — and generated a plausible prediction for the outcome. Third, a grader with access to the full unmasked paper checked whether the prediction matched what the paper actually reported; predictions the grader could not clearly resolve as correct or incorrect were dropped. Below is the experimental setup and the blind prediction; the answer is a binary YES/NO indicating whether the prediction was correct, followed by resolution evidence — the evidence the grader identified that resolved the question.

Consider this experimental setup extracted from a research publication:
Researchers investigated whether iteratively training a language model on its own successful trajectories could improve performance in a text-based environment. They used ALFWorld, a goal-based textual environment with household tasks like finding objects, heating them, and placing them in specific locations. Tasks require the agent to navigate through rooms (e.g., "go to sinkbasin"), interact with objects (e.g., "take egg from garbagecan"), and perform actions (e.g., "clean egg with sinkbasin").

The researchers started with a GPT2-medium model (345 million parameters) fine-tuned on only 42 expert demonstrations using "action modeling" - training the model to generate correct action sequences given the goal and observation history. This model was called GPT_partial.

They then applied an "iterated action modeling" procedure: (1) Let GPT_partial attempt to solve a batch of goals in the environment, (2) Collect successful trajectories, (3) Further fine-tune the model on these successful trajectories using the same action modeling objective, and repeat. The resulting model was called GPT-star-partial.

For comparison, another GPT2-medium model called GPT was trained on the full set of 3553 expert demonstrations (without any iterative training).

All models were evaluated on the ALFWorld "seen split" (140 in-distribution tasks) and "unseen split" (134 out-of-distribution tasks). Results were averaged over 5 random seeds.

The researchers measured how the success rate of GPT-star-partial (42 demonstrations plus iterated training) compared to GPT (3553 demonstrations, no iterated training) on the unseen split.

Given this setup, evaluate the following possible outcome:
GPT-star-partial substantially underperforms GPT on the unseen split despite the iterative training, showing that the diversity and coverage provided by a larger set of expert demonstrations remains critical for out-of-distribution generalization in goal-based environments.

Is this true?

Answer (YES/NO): YES